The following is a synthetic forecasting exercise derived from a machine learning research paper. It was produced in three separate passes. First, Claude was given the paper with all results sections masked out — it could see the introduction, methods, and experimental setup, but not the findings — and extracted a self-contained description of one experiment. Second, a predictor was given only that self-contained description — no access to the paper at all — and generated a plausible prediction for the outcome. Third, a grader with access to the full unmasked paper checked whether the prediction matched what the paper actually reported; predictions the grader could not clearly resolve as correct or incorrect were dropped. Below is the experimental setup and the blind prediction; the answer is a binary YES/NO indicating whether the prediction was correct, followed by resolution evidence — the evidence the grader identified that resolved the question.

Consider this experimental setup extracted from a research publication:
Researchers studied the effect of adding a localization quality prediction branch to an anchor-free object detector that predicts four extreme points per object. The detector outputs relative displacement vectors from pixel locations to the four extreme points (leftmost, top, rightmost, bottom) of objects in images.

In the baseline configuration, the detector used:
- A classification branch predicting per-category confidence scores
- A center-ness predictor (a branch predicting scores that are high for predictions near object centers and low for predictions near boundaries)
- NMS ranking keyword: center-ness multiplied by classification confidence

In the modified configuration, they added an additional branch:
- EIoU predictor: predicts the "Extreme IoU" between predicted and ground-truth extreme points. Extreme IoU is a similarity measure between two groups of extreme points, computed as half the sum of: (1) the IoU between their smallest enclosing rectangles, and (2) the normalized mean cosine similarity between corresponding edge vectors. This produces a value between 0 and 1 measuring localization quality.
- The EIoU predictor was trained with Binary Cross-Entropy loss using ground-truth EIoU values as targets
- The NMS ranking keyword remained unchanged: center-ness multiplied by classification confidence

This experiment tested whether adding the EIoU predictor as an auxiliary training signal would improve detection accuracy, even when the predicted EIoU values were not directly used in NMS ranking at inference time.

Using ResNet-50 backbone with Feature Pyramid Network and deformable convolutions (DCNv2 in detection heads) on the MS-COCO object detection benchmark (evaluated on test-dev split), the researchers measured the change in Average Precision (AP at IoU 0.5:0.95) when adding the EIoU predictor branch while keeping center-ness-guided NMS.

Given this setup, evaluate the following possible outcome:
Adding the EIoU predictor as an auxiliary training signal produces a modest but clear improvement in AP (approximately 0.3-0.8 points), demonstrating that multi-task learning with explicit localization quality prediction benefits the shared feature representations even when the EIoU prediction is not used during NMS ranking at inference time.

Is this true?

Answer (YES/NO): YES